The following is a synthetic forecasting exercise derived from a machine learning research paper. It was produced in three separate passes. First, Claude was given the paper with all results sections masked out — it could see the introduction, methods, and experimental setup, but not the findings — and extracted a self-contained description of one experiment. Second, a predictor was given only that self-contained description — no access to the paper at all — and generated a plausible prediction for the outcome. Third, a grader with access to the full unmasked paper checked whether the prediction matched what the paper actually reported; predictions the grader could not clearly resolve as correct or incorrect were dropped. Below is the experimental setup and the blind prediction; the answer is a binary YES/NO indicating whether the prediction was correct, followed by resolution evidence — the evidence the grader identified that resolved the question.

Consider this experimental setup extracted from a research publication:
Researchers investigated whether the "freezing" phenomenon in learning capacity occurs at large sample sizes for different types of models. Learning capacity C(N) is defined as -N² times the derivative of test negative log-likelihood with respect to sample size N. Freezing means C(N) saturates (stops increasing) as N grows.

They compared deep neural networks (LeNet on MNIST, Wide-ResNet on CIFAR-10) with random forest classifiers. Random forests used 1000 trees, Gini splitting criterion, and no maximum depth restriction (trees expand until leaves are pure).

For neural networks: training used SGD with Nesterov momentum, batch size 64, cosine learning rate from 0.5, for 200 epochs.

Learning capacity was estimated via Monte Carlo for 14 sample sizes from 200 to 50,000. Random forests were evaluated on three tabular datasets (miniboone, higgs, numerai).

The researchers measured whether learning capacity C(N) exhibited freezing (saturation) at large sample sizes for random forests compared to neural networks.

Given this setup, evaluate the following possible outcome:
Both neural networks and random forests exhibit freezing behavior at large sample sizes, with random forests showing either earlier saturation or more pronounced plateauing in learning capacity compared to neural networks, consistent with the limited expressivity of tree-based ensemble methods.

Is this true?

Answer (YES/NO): NO